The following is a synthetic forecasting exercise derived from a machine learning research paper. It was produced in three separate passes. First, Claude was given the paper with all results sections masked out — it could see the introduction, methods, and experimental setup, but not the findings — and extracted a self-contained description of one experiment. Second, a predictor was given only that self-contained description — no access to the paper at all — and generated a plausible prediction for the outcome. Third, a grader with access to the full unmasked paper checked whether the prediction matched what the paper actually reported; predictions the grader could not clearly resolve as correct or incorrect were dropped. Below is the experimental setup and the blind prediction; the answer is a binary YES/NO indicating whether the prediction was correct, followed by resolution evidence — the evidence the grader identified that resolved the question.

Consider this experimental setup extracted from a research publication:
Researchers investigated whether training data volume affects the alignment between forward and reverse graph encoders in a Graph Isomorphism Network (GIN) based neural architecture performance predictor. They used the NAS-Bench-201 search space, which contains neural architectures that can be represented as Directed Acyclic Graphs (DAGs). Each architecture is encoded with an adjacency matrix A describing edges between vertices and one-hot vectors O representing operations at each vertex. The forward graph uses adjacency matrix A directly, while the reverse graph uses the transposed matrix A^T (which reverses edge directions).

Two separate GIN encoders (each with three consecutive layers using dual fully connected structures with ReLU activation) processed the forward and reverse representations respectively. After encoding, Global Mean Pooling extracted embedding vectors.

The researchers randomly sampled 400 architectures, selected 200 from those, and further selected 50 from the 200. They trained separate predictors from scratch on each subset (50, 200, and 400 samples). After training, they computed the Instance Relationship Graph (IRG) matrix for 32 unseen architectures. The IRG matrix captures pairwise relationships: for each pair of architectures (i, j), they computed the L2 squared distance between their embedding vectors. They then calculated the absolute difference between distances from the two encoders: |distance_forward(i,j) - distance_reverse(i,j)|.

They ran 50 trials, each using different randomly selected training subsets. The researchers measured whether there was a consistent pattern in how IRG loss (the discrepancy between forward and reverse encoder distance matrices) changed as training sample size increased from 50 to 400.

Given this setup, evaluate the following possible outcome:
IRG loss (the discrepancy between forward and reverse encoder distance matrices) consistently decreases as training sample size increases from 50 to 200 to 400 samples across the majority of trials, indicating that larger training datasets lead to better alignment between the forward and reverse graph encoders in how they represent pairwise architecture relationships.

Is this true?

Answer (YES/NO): YES